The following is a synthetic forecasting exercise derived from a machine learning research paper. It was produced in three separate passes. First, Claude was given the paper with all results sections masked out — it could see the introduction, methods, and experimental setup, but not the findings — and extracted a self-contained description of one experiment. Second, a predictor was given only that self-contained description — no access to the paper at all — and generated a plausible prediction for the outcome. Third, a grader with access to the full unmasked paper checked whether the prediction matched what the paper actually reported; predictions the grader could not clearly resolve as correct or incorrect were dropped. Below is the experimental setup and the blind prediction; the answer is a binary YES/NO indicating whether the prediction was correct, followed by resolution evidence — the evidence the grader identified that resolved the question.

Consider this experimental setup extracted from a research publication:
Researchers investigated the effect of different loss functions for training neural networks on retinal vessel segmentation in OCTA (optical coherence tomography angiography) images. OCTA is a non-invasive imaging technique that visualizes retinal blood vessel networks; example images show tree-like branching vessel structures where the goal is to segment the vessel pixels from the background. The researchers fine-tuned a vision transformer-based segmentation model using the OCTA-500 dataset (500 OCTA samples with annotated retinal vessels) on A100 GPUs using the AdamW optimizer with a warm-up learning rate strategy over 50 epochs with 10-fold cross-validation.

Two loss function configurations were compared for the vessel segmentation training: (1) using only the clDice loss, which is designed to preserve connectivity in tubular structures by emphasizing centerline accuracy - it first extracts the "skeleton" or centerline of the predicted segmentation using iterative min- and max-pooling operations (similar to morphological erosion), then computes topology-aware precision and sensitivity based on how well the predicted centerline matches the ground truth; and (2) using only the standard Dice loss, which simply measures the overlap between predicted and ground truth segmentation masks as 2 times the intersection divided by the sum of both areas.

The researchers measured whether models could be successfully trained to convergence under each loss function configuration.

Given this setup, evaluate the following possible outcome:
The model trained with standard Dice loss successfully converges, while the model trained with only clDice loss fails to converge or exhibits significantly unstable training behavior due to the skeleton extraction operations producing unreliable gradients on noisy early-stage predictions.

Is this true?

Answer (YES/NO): NO